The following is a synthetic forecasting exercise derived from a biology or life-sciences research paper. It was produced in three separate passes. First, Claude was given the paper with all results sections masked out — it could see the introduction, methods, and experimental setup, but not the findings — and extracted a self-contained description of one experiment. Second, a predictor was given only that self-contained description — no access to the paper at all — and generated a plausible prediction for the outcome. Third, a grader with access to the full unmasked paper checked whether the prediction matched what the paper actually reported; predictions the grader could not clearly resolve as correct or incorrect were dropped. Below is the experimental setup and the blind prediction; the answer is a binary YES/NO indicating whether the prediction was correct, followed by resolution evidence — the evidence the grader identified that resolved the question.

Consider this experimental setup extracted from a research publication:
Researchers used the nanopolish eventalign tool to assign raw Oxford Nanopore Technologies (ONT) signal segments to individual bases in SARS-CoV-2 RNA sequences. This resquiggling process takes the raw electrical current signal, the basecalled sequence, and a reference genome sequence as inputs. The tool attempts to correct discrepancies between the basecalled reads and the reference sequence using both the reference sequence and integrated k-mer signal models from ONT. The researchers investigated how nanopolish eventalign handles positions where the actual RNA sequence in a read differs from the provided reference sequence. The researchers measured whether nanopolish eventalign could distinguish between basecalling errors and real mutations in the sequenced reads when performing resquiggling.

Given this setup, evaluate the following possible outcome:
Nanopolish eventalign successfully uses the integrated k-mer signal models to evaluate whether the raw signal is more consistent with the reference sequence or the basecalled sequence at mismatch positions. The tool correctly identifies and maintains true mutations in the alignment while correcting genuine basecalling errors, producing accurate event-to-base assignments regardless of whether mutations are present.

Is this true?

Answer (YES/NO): NO